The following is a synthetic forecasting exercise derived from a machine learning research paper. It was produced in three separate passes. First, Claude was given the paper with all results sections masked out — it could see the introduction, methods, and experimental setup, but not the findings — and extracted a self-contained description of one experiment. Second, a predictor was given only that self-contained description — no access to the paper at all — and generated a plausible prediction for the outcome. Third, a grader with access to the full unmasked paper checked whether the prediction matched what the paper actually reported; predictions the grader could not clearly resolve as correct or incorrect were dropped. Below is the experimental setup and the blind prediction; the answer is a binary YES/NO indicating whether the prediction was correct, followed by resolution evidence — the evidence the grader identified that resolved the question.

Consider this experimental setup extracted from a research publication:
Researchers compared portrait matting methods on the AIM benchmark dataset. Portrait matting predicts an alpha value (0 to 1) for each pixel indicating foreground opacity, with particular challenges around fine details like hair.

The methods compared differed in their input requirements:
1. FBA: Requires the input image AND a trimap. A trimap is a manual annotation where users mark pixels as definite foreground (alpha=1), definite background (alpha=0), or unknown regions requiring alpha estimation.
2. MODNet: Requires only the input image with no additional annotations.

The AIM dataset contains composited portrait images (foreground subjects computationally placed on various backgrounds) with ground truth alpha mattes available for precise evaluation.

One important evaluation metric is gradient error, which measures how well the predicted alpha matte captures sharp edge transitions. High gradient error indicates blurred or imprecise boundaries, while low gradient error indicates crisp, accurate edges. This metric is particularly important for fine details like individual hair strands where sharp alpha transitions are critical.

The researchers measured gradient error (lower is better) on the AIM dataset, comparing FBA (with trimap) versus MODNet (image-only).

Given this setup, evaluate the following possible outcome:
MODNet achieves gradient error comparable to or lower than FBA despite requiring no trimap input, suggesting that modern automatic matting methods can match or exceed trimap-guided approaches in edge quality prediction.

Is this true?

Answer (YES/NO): NO